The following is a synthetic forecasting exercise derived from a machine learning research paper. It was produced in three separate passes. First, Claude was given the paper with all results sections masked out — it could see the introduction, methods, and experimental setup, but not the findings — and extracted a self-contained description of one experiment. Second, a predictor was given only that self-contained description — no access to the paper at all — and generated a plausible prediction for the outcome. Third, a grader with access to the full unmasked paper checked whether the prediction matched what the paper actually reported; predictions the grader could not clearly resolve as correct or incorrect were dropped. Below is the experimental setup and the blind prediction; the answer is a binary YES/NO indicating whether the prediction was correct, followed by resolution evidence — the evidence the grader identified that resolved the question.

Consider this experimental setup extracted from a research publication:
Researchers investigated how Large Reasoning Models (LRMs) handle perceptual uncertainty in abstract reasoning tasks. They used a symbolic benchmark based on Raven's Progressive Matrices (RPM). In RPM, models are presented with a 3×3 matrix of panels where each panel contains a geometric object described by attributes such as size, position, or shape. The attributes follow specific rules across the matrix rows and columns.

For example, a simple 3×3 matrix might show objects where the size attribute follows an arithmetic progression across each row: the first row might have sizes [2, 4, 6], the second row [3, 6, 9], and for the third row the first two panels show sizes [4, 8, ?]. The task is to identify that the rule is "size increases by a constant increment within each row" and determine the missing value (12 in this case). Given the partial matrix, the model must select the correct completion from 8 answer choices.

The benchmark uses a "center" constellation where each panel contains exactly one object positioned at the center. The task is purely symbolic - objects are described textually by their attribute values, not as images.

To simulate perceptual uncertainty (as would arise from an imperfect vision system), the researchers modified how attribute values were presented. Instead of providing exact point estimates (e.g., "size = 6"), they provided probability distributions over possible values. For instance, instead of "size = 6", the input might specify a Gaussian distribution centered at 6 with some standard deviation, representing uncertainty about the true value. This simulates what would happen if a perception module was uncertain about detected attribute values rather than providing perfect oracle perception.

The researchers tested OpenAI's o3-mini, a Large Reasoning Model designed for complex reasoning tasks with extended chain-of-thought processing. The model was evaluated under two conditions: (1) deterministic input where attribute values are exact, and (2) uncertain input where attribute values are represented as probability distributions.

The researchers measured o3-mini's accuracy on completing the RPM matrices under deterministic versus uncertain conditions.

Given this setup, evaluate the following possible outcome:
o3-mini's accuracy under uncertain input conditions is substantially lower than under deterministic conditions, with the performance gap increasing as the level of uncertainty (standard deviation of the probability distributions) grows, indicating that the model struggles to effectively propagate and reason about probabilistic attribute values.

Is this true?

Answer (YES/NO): NO